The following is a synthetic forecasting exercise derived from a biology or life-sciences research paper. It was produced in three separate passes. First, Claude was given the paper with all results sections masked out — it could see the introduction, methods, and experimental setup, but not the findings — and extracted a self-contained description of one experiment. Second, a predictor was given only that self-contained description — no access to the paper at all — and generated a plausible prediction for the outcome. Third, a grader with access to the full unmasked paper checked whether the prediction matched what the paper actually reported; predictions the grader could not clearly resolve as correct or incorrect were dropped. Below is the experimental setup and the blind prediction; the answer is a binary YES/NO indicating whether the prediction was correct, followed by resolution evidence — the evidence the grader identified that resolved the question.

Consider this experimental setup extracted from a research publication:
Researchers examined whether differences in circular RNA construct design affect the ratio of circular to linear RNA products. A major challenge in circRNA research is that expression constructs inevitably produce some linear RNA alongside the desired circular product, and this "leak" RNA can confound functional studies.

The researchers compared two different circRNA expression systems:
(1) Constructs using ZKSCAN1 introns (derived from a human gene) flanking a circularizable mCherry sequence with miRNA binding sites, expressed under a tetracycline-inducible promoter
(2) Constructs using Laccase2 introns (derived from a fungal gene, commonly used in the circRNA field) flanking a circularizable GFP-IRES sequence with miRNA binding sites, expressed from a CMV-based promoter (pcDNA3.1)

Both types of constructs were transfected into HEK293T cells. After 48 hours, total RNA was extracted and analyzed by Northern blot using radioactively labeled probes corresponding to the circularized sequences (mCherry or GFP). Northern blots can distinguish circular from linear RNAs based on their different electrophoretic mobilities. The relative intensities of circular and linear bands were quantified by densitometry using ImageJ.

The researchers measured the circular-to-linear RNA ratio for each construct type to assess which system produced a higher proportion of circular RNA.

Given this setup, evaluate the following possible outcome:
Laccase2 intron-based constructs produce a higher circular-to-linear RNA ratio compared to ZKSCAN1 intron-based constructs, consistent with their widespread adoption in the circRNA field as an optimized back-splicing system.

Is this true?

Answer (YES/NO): YES